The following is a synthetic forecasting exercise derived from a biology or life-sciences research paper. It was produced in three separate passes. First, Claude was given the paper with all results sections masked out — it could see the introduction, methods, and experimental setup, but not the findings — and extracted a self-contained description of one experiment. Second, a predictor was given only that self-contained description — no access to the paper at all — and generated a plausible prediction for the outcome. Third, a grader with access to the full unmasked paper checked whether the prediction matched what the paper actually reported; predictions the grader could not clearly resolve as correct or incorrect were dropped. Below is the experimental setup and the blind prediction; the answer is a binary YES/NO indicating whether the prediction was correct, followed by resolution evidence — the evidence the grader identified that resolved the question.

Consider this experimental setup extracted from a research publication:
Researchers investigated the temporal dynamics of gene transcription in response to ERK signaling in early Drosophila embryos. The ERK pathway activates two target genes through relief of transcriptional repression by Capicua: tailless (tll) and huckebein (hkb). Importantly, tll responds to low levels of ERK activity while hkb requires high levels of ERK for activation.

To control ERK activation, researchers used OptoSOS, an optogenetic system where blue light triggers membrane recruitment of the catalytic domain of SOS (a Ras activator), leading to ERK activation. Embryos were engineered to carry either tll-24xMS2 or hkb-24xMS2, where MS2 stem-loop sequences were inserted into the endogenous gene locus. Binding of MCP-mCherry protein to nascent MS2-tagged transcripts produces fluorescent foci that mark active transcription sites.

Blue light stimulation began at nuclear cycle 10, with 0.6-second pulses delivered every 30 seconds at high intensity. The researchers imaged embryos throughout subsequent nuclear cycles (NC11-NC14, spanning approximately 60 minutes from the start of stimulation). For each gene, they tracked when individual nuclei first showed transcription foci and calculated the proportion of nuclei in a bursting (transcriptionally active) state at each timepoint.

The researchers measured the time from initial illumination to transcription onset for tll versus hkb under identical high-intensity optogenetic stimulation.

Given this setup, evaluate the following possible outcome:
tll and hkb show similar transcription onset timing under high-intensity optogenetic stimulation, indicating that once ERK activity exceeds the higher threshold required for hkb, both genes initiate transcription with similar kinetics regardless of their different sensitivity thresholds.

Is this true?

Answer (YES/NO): NO